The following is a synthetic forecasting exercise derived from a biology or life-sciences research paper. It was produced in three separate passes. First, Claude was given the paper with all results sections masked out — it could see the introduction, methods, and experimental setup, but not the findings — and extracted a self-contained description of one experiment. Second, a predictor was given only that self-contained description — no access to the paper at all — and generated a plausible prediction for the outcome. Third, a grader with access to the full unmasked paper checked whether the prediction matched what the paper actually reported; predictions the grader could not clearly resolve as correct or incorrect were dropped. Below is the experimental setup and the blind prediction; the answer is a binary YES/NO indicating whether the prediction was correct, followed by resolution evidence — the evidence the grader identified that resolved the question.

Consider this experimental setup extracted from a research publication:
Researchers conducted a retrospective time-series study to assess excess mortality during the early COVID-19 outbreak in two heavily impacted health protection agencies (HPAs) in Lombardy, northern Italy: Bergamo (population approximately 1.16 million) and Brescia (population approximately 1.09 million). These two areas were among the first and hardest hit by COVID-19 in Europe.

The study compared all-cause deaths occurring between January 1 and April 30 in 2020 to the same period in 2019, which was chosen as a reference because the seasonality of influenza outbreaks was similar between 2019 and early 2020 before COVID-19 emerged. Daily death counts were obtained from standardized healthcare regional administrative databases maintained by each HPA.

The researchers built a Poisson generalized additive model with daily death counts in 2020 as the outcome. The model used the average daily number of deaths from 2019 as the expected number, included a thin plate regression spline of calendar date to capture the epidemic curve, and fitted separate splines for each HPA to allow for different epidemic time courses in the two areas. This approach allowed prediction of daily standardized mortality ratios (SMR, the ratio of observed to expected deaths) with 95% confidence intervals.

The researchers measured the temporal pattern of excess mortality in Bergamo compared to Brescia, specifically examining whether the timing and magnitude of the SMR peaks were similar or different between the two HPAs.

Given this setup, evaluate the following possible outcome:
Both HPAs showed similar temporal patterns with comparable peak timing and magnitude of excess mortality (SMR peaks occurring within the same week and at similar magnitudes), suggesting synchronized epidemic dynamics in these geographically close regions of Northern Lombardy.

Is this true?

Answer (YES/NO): NO